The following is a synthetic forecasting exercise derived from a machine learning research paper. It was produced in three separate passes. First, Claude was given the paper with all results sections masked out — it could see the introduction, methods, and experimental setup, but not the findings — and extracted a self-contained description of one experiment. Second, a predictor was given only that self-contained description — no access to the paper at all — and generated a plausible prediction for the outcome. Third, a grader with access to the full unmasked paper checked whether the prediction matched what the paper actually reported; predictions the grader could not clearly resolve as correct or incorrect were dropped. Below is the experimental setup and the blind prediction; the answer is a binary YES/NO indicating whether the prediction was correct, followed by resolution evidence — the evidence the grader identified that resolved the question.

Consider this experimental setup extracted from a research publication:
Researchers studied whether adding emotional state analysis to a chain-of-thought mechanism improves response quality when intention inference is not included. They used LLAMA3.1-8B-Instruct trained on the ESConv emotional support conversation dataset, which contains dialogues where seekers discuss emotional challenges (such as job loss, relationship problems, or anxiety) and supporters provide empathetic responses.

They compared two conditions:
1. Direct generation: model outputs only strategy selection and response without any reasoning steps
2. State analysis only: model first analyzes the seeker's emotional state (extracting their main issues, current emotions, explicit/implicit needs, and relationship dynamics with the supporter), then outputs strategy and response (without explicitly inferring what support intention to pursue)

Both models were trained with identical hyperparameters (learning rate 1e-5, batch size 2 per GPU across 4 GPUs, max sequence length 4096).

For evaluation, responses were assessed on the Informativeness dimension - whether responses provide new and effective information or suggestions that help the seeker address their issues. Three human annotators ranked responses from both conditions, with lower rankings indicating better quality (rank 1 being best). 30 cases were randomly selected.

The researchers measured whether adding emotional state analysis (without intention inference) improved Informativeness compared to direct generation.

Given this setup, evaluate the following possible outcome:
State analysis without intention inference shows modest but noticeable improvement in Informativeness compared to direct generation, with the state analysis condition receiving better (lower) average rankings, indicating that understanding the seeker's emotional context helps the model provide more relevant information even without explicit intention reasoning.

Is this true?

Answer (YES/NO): NO